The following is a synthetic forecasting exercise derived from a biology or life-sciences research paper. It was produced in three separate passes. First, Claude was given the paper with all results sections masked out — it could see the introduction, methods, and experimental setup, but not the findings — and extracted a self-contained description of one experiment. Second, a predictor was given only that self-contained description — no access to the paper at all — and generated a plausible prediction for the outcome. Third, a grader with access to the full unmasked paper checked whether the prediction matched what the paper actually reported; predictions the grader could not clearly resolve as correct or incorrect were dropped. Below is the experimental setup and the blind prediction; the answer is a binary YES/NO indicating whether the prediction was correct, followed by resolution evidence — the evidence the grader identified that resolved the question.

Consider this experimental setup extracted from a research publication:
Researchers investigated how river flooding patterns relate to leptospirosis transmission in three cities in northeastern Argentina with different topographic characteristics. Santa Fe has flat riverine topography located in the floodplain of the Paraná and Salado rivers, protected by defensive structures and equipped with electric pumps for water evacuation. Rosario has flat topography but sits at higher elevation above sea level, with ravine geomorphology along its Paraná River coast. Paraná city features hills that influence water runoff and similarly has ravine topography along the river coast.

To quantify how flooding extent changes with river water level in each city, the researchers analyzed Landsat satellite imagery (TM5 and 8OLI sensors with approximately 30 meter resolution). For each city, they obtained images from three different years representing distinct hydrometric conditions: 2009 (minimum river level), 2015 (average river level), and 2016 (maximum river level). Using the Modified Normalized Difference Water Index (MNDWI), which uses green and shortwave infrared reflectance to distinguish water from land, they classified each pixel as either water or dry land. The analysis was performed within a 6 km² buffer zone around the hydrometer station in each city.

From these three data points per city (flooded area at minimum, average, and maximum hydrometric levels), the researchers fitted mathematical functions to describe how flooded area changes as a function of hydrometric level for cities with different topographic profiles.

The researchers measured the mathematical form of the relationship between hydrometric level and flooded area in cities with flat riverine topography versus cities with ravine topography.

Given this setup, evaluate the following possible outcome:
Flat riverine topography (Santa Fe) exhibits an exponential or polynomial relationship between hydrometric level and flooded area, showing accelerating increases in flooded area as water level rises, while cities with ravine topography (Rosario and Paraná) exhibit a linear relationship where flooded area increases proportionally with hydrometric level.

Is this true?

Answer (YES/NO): NO